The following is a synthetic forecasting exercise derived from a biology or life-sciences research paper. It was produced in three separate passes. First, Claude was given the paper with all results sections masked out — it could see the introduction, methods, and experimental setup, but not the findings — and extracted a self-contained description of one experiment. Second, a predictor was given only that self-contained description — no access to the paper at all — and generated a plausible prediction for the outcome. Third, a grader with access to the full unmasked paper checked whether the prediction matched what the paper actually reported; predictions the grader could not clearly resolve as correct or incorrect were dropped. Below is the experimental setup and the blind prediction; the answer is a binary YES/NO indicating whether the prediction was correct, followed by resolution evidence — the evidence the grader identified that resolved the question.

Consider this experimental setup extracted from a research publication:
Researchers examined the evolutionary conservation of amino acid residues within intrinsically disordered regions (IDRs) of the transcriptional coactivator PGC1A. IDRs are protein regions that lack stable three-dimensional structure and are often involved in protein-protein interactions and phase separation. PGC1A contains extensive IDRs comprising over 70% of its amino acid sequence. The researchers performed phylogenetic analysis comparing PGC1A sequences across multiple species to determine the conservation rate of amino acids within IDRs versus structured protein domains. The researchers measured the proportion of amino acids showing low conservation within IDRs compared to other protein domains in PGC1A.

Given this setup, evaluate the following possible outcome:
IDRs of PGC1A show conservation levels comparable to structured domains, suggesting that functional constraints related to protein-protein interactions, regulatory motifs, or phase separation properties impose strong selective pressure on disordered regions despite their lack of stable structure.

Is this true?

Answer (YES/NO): NO